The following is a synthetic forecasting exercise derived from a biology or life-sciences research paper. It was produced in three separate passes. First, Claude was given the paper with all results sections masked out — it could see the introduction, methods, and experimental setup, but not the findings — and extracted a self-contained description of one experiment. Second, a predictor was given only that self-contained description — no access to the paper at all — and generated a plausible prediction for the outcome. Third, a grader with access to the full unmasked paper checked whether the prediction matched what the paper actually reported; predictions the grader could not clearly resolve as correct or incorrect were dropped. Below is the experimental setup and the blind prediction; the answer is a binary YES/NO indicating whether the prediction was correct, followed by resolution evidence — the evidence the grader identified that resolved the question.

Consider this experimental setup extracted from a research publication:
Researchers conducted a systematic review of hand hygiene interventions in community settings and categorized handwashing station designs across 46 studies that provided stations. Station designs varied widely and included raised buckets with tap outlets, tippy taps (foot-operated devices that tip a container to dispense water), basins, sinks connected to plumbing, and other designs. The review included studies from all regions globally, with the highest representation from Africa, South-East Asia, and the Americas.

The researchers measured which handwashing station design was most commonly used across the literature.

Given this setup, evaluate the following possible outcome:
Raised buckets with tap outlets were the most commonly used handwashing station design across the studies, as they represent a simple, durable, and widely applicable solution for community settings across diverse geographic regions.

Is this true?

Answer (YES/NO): YES